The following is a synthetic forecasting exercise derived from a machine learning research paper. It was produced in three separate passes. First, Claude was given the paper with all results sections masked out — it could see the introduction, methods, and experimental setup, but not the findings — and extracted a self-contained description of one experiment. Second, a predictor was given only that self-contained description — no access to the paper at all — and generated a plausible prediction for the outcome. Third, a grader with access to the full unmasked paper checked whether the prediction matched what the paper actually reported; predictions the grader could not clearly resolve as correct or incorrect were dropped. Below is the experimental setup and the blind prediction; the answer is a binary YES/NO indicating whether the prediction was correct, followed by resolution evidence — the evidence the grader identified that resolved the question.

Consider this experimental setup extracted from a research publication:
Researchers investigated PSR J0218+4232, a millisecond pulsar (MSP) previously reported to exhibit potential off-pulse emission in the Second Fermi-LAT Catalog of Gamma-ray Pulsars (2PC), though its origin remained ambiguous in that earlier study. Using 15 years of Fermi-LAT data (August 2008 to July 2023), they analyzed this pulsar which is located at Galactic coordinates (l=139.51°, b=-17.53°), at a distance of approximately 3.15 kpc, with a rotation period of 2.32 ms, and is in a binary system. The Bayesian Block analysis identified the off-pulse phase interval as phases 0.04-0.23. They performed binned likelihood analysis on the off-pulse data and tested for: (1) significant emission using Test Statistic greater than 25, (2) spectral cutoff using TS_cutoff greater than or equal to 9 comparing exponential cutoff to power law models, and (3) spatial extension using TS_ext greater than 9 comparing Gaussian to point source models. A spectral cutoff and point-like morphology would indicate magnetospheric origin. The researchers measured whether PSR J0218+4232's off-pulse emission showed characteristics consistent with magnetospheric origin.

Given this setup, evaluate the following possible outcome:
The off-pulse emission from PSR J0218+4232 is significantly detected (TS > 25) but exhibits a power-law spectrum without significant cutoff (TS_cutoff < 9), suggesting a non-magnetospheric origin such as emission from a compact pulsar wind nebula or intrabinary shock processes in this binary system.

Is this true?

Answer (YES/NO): NO